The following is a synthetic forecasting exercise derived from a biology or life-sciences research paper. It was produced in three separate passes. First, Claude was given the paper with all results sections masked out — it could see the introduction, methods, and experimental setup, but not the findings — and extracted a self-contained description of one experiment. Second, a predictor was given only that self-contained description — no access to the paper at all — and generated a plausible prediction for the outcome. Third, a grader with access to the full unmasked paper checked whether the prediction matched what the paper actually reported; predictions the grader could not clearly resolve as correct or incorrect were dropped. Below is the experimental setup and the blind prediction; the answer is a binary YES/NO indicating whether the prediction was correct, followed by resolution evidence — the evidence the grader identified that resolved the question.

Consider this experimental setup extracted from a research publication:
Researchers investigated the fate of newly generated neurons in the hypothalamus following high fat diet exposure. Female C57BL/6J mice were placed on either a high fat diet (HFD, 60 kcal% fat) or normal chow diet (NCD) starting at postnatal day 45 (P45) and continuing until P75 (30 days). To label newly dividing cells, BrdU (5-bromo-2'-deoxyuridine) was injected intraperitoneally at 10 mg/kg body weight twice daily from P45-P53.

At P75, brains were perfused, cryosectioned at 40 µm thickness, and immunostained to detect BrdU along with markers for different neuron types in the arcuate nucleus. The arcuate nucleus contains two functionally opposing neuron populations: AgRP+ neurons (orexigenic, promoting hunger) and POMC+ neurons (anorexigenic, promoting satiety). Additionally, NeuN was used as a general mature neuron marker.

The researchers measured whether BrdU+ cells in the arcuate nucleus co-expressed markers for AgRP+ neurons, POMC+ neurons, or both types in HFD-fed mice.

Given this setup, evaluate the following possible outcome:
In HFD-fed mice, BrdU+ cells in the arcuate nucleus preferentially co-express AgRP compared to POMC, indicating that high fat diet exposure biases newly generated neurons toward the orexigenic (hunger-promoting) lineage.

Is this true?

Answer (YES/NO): NO